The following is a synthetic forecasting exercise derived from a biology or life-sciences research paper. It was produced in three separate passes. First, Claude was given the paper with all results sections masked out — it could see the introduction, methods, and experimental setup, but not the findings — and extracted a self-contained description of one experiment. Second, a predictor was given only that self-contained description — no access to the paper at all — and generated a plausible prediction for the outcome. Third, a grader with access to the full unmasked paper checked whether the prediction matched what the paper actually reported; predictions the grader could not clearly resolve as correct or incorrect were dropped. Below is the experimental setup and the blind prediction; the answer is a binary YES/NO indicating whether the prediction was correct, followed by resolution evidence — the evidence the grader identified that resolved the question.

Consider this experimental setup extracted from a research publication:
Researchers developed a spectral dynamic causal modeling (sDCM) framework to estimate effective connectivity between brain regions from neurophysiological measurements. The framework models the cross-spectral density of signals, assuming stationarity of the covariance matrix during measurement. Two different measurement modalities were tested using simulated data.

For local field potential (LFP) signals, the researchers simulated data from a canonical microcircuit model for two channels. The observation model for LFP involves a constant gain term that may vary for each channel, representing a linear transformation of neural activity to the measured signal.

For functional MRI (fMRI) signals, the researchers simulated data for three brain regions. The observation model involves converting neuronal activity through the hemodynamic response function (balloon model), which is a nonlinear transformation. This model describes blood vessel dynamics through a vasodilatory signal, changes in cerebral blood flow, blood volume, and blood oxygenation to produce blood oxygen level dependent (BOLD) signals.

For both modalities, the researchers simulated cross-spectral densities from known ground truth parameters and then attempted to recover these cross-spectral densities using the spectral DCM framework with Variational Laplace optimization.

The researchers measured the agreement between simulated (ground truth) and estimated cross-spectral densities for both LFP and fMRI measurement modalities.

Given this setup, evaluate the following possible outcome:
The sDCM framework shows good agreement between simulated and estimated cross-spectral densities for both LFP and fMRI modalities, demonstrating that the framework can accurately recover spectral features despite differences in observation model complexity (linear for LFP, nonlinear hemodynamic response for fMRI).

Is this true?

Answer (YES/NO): NO